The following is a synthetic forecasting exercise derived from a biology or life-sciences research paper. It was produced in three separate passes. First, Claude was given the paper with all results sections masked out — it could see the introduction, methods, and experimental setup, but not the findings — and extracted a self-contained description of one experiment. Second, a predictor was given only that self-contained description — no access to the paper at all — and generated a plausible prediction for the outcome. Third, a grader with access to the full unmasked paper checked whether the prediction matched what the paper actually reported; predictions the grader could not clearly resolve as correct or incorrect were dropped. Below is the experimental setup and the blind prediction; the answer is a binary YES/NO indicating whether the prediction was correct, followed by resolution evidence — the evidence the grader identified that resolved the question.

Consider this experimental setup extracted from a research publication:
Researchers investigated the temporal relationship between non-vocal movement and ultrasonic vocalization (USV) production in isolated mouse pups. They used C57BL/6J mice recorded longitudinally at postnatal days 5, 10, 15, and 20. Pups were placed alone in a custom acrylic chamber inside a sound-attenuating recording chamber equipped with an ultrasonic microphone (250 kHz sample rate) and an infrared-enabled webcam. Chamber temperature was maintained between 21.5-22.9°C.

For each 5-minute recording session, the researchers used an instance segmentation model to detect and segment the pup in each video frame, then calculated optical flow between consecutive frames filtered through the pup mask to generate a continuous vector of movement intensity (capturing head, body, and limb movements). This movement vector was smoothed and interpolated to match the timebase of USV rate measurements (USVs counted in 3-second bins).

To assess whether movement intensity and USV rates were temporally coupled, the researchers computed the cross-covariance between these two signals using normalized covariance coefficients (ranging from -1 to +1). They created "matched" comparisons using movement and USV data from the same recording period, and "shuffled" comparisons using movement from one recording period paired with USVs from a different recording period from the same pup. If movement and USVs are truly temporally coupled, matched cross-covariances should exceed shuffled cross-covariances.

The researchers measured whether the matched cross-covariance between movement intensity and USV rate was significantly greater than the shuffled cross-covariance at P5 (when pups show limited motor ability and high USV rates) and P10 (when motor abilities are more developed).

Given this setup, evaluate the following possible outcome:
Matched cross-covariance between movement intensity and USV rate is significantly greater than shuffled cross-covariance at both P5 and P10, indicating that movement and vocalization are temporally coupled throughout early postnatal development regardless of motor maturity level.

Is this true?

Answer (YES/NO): YES